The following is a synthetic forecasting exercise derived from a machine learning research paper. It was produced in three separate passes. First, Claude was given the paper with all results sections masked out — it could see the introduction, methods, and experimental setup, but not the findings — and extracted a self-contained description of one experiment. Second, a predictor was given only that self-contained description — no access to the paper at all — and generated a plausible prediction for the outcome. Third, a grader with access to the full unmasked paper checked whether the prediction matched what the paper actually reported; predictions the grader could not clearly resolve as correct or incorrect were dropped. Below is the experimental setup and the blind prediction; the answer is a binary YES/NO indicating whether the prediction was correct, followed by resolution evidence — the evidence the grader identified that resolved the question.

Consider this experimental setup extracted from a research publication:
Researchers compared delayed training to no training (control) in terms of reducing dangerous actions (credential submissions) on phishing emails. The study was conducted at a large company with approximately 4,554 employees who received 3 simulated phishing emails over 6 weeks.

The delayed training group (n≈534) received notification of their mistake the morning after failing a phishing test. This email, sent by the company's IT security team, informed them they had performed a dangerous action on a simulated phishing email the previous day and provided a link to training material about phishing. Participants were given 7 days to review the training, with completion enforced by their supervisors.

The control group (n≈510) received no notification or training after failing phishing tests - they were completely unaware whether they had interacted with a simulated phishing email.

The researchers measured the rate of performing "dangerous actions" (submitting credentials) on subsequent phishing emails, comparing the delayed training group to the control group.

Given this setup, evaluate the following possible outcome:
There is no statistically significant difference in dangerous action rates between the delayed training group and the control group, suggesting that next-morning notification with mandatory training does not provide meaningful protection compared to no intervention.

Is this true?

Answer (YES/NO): NO